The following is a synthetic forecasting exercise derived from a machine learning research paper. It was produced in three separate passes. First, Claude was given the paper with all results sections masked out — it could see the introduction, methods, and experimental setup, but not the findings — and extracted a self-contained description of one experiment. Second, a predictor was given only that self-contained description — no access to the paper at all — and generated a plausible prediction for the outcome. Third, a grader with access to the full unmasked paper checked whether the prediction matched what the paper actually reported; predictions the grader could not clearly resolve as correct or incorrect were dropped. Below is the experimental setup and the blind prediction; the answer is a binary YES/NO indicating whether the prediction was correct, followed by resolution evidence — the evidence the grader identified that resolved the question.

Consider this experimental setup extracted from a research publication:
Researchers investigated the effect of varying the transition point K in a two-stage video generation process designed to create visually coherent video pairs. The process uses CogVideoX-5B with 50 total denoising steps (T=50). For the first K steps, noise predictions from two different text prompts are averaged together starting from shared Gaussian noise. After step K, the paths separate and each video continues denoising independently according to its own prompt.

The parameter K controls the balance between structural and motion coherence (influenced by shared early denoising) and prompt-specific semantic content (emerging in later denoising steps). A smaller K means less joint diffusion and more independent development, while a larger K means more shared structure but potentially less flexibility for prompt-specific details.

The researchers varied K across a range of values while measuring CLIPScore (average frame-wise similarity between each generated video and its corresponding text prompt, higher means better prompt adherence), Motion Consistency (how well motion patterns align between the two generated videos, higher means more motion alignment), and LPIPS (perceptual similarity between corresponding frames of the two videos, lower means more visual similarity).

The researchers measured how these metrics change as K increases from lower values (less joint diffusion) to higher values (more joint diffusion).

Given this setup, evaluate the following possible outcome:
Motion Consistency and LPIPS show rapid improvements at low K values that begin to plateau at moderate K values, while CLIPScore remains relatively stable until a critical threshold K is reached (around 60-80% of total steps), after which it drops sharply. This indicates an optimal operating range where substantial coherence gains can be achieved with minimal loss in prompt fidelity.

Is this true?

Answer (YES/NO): NO